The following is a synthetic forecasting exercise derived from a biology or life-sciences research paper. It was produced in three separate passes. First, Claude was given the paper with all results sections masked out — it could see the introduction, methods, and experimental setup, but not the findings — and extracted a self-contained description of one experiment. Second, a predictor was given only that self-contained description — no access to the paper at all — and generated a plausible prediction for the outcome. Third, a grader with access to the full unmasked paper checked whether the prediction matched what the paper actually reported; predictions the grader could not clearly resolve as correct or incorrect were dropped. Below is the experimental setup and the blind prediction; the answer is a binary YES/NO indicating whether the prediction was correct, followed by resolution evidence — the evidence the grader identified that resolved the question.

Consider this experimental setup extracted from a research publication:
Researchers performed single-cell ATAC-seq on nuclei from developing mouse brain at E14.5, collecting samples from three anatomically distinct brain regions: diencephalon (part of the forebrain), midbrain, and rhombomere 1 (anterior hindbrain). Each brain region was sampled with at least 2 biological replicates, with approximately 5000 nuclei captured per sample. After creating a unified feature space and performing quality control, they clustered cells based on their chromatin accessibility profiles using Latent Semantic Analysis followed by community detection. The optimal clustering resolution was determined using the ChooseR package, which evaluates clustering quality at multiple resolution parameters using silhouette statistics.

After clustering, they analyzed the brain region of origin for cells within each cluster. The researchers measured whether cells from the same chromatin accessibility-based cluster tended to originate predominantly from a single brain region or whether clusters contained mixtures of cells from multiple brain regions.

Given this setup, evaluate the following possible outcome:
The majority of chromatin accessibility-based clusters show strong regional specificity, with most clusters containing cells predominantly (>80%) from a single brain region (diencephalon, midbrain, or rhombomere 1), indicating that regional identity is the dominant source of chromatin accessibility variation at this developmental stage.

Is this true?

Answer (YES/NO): NO